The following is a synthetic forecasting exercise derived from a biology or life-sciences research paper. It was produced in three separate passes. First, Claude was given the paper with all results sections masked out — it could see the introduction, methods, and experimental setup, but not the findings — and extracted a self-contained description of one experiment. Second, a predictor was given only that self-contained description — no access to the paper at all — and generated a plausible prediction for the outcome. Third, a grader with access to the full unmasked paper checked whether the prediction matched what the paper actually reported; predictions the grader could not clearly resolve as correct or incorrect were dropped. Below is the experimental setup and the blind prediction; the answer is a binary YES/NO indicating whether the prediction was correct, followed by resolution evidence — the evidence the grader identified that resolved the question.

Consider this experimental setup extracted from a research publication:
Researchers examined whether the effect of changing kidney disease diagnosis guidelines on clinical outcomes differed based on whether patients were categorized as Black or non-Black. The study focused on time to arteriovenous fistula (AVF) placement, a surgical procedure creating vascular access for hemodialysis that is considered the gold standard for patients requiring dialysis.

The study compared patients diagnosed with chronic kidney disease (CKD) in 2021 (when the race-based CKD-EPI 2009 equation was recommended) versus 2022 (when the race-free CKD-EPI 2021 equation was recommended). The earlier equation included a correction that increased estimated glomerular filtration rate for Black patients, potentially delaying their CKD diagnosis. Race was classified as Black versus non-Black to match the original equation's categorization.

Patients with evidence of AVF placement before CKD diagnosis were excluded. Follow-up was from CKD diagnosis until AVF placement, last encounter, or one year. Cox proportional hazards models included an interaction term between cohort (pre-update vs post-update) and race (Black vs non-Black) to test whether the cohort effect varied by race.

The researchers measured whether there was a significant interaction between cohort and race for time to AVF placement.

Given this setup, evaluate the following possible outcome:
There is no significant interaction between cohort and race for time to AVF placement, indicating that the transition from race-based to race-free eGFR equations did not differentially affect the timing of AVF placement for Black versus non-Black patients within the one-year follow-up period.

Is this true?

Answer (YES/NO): YES